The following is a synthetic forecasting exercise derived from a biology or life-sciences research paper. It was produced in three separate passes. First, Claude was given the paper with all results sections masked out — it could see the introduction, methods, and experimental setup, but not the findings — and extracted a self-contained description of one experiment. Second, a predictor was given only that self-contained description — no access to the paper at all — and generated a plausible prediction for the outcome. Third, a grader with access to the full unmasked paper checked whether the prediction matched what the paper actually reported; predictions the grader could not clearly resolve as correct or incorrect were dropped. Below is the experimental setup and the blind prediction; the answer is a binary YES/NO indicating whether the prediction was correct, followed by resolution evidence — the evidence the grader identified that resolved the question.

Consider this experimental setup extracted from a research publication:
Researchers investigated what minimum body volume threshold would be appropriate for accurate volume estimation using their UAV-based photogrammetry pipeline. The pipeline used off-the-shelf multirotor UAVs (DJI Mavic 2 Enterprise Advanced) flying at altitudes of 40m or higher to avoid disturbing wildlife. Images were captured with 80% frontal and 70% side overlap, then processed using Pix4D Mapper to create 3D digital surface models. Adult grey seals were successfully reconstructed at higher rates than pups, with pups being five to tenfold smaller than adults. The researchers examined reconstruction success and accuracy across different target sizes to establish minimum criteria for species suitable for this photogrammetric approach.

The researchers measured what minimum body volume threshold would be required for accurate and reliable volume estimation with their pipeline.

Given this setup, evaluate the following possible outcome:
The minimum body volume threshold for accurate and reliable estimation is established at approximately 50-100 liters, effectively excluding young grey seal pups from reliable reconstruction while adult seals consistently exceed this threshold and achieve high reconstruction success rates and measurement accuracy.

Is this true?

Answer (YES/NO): YES